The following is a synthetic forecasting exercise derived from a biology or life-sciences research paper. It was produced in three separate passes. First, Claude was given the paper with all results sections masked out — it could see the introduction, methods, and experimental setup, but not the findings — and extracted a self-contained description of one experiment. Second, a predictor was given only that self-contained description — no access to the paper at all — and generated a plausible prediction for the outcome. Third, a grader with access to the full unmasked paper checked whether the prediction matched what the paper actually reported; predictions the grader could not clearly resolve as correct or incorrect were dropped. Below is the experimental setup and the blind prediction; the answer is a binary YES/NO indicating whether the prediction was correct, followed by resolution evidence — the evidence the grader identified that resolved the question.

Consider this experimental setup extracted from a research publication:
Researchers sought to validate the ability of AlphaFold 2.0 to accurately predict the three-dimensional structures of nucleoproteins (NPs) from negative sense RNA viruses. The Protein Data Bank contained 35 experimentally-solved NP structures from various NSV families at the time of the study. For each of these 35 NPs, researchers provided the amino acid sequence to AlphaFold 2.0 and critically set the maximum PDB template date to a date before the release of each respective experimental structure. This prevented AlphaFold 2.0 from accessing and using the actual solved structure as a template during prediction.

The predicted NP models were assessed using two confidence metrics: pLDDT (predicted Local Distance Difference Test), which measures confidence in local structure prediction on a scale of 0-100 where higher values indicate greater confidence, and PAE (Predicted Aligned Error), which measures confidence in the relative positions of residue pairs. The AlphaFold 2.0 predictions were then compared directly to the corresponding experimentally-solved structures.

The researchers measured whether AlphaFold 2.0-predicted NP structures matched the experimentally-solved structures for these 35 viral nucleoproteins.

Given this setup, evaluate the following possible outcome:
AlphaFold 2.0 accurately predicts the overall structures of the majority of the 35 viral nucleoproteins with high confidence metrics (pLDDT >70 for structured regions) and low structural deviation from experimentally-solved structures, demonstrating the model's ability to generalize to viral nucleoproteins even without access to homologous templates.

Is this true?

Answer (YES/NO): YES